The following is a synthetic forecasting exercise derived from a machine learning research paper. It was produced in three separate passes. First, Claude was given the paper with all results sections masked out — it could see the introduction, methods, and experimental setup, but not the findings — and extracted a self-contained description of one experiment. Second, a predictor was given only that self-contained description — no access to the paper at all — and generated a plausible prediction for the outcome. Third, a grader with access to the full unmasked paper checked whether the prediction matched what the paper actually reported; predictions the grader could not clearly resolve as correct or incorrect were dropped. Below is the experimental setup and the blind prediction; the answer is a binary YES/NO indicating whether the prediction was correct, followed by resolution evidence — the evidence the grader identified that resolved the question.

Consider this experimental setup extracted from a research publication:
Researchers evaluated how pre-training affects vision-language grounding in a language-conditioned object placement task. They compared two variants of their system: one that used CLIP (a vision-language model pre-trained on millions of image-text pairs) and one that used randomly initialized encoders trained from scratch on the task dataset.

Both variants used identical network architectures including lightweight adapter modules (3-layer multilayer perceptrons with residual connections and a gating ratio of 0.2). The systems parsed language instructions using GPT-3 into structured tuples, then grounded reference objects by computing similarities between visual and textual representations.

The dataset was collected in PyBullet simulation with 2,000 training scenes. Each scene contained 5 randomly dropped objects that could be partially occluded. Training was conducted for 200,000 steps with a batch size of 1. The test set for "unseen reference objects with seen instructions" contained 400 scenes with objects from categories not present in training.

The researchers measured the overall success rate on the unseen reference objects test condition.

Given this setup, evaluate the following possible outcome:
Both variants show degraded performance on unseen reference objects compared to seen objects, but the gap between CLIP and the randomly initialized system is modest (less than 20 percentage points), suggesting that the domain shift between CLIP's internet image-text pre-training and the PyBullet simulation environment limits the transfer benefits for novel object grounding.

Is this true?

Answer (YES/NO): NO